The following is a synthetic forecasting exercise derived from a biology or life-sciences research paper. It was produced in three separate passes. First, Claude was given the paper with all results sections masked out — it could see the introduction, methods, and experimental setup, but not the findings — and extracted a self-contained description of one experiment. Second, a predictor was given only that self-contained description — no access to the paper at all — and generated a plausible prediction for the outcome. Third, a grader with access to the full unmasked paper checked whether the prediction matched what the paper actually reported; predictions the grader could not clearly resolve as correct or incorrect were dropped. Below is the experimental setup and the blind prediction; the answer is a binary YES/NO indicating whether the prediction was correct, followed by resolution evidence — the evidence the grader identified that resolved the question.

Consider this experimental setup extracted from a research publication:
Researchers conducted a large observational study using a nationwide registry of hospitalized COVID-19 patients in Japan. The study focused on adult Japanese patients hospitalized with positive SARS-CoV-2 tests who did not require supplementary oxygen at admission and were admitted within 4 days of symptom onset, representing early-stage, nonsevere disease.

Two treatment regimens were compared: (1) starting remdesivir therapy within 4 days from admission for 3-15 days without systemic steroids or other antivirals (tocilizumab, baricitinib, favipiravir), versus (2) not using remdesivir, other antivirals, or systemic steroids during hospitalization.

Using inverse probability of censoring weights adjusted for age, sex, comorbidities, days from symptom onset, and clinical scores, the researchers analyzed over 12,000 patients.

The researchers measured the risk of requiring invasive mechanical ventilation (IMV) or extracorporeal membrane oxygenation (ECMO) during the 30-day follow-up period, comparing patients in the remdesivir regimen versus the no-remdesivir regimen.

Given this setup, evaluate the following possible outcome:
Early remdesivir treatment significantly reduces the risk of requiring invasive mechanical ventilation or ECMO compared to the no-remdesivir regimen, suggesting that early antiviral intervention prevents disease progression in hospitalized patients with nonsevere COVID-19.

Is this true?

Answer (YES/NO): NO